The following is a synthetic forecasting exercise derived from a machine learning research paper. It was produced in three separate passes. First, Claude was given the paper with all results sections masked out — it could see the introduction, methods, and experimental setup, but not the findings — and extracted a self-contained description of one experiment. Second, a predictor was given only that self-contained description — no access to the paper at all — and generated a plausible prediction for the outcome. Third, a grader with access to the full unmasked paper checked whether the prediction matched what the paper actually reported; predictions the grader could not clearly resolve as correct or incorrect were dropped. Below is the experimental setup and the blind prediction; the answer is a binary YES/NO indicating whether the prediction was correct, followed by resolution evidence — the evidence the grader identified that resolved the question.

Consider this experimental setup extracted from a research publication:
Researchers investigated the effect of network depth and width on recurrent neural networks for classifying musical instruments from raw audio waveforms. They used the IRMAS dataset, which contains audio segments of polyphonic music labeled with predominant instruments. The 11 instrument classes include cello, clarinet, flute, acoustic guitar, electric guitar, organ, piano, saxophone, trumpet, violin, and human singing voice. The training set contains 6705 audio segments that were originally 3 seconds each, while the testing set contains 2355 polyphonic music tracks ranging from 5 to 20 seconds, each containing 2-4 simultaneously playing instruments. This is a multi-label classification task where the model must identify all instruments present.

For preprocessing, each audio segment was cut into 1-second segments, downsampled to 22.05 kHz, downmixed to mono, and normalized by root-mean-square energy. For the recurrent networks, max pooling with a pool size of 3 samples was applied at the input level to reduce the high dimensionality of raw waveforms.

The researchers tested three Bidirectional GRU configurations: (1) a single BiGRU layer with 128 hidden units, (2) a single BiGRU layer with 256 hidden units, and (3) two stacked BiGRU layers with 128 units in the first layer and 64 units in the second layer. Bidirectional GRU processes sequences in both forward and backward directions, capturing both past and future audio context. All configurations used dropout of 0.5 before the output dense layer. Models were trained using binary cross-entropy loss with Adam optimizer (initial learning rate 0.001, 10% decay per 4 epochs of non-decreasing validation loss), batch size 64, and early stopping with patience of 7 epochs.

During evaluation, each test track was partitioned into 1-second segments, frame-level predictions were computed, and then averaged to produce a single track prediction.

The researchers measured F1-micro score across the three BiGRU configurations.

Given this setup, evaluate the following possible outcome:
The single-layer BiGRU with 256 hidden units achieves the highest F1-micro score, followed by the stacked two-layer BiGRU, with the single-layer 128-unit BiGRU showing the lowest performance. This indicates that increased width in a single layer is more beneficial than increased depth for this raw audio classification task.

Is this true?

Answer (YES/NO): NO